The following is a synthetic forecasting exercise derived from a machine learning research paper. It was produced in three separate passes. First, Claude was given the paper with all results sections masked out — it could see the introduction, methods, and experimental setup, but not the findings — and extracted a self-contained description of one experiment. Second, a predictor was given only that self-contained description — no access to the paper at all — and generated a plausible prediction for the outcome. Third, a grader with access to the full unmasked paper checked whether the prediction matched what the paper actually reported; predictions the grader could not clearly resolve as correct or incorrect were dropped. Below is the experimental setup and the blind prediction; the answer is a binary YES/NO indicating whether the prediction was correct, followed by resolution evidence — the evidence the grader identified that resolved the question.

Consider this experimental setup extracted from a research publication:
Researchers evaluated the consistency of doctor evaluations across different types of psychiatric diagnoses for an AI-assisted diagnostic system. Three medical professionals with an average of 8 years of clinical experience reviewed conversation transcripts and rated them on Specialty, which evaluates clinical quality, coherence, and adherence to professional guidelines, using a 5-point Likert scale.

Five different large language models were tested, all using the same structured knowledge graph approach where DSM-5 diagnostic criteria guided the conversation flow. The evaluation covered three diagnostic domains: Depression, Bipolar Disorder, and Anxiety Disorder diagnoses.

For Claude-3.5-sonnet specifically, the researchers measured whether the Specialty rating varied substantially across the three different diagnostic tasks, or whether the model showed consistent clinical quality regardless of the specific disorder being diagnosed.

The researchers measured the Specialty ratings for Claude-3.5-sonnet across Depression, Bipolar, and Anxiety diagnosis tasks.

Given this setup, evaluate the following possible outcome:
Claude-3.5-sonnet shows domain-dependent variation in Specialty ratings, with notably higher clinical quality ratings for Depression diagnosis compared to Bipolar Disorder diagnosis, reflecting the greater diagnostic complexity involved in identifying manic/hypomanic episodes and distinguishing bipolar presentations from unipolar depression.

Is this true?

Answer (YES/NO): NO